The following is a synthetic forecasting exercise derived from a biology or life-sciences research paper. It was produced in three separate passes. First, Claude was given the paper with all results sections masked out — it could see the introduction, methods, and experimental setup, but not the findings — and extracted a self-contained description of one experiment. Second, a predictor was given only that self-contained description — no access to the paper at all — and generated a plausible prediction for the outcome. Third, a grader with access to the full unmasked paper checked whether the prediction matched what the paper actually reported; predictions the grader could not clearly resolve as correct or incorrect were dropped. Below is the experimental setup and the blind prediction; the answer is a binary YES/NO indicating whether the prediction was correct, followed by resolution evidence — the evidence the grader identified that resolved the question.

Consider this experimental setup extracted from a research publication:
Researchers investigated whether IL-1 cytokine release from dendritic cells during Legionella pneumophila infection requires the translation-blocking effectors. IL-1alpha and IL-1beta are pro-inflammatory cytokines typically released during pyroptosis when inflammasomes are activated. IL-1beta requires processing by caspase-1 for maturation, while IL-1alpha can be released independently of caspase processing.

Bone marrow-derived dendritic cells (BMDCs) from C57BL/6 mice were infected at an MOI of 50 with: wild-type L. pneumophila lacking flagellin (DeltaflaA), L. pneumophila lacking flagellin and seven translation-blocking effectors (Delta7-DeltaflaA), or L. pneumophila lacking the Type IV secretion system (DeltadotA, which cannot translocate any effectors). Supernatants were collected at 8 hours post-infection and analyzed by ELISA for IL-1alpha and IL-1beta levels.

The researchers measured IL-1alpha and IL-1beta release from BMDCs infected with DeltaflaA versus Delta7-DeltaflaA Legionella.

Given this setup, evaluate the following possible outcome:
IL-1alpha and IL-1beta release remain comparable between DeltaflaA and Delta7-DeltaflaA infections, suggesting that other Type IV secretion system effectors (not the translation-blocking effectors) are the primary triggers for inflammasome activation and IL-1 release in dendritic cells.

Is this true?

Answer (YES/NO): NO